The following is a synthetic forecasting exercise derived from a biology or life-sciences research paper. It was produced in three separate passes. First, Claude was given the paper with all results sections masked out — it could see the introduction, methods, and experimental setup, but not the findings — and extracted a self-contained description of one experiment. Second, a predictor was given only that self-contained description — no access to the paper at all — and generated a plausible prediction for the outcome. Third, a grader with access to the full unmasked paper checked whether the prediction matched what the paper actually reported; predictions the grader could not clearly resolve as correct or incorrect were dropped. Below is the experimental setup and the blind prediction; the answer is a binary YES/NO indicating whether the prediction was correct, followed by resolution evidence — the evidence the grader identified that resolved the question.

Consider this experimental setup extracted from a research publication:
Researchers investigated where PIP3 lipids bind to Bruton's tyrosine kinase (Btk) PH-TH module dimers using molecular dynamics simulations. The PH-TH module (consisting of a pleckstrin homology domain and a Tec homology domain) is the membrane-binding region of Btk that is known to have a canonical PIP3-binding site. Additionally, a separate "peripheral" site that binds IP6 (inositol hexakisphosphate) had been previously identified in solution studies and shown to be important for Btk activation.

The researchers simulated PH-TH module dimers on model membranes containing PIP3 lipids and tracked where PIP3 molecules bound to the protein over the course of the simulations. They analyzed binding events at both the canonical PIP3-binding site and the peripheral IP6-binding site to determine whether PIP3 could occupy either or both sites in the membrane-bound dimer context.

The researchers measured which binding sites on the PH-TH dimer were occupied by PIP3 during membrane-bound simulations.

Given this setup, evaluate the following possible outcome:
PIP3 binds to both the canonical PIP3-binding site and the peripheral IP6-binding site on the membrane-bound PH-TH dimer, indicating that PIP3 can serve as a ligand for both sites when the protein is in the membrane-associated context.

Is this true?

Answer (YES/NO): YES